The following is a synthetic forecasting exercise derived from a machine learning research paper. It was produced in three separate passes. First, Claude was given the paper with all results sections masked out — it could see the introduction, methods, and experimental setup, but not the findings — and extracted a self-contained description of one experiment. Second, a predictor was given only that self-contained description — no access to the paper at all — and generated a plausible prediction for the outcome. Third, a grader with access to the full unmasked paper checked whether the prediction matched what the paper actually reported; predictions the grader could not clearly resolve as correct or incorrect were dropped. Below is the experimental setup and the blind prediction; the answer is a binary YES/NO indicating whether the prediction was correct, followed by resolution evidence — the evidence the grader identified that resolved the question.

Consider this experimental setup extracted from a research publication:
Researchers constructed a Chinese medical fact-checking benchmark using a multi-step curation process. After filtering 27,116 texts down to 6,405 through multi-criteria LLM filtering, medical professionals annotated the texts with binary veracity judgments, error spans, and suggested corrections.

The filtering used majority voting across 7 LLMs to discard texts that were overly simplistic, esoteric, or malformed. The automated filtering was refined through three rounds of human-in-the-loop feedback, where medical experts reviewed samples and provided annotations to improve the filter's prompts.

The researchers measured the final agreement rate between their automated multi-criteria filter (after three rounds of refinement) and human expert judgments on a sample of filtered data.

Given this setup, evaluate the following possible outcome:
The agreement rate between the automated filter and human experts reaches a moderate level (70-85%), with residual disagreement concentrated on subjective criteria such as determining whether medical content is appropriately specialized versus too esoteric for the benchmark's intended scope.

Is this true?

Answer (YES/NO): NO